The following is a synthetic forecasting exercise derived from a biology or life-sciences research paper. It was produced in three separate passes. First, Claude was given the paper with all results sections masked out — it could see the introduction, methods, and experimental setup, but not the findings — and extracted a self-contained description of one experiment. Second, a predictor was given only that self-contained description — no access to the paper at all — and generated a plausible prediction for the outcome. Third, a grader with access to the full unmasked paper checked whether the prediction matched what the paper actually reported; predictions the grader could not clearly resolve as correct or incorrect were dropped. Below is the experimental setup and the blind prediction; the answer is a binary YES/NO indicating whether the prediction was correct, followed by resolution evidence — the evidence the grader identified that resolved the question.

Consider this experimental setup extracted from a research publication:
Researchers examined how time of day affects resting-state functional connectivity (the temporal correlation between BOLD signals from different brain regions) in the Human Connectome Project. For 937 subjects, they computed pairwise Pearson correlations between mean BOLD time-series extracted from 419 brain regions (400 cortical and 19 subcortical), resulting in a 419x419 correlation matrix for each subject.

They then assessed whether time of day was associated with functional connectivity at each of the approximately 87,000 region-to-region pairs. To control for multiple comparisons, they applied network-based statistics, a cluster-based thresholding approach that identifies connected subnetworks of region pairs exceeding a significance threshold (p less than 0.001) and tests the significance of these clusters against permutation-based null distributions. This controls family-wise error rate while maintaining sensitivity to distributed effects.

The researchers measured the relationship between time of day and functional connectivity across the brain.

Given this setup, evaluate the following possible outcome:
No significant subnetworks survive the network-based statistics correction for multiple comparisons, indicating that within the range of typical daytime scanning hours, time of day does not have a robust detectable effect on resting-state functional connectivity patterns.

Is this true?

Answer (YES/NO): NO